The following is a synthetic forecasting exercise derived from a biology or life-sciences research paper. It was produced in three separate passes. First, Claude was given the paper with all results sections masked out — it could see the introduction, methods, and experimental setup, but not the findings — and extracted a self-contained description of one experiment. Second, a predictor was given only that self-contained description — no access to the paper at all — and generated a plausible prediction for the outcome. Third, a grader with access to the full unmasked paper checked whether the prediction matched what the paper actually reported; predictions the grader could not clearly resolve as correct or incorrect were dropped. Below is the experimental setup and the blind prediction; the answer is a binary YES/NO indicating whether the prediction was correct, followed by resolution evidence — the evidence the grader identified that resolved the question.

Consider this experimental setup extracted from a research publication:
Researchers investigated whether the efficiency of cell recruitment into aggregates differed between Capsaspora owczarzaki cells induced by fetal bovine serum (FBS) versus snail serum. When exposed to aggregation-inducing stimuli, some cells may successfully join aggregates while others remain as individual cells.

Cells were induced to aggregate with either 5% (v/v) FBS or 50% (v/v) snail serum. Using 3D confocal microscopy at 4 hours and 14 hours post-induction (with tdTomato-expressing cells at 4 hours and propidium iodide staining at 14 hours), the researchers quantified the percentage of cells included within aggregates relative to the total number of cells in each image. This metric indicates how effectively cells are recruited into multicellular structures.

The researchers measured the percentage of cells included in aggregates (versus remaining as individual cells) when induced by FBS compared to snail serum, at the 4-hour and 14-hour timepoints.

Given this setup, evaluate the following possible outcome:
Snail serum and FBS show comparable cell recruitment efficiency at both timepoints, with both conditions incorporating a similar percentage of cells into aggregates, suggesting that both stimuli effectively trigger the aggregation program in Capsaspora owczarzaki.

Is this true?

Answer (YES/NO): NO